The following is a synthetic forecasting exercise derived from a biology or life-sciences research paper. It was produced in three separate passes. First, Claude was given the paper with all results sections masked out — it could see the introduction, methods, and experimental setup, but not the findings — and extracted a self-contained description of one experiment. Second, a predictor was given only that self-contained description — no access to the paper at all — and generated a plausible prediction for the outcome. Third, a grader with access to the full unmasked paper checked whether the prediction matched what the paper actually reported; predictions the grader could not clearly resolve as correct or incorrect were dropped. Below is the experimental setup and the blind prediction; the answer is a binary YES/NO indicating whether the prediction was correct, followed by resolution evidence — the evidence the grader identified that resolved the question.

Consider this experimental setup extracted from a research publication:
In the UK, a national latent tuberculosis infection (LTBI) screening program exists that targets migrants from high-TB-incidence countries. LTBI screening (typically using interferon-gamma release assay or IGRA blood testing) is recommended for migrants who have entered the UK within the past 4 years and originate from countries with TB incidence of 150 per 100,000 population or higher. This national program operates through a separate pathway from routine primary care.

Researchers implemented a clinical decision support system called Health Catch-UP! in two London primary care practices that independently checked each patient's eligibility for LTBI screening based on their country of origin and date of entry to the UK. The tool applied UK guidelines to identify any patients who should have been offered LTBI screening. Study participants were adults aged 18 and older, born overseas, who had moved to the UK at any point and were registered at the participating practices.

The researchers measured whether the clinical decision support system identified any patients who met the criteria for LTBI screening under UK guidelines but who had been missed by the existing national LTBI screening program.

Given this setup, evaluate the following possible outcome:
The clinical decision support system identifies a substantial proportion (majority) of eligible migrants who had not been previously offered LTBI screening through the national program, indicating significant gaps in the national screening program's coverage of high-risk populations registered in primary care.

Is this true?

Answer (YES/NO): NO